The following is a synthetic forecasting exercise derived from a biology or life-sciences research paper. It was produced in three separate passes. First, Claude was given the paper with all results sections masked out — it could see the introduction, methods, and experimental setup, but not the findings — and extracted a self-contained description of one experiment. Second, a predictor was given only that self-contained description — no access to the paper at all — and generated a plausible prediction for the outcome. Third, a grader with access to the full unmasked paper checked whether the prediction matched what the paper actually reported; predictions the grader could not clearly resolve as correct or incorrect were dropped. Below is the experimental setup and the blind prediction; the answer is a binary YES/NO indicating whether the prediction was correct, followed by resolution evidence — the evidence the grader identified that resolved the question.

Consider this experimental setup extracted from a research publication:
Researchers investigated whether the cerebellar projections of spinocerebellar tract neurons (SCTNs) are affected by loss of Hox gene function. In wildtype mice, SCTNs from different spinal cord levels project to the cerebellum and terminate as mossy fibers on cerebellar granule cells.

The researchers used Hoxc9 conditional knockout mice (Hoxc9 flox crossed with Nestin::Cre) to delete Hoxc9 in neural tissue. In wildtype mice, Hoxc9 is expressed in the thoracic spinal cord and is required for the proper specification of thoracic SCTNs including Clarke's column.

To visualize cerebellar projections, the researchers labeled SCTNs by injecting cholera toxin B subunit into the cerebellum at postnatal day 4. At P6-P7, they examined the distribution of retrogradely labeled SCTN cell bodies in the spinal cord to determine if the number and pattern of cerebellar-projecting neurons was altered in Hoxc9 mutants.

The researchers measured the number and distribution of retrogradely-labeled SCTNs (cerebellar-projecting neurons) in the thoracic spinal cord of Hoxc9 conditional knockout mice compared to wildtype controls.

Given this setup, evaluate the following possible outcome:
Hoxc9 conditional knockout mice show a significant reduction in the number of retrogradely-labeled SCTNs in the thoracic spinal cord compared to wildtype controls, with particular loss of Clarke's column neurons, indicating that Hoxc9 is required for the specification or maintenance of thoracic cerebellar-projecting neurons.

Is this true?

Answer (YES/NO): YES